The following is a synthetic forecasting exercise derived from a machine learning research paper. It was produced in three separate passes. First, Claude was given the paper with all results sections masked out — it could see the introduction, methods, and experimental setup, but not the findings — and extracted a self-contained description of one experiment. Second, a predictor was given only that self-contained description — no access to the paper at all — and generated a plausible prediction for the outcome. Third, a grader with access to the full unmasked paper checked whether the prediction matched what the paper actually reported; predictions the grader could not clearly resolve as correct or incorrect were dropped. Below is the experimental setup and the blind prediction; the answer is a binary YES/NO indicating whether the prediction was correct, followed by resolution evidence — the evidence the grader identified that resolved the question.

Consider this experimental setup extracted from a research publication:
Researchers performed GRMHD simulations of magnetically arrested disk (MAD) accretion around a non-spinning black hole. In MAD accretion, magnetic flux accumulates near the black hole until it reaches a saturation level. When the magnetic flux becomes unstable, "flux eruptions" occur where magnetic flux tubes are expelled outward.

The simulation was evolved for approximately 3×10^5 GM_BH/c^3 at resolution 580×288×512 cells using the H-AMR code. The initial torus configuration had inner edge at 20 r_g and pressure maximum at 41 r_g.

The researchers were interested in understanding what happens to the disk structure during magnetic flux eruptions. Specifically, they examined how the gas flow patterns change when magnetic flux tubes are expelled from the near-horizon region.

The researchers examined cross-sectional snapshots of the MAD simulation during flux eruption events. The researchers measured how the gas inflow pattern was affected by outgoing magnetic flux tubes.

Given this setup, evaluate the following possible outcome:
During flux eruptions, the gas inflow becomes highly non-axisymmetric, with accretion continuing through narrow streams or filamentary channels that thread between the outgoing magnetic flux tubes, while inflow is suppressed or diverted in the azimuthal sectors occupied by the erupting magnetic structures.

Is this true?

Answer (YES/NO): NO